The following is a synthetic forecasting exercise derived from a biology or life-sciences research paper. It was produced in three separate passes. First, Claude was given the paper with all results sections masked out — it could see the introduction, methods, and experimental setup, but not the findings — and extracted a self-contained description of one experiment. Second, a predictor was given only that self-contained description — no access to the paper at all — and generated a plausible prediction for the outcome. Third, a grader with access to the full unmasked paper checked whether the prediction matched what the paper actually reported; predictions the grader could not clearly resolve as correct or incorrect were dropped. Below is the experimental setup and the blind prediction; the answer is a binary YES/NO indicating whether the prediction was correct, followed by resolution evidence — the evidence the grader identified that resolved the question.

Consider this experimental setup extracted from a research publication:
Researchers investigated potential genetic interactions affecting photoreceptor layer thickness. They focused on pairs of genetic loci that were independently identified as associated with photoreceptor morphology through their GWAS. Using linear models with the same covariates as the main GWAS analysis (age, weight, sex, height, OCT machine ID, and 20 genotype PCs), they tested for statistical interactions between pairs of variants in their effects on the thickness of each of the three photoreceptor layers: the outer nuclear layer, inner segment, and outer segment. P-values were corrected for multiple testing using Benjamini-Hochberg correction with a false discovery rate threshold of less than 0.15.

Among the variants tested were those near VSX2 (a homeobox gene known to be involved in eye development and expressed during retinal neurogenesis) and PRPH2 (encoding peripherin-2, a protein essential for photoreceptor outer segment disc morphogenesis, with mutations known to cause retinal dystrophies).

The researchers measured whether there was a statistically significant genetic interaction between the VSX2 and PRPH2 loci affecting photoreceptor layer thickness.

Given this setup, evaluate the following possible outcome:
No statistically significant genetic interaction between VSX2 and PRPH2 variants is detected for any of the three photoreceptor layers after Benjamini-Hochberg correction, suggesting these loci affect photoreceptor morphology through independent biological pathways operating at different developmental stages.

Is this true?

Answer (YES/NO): NO